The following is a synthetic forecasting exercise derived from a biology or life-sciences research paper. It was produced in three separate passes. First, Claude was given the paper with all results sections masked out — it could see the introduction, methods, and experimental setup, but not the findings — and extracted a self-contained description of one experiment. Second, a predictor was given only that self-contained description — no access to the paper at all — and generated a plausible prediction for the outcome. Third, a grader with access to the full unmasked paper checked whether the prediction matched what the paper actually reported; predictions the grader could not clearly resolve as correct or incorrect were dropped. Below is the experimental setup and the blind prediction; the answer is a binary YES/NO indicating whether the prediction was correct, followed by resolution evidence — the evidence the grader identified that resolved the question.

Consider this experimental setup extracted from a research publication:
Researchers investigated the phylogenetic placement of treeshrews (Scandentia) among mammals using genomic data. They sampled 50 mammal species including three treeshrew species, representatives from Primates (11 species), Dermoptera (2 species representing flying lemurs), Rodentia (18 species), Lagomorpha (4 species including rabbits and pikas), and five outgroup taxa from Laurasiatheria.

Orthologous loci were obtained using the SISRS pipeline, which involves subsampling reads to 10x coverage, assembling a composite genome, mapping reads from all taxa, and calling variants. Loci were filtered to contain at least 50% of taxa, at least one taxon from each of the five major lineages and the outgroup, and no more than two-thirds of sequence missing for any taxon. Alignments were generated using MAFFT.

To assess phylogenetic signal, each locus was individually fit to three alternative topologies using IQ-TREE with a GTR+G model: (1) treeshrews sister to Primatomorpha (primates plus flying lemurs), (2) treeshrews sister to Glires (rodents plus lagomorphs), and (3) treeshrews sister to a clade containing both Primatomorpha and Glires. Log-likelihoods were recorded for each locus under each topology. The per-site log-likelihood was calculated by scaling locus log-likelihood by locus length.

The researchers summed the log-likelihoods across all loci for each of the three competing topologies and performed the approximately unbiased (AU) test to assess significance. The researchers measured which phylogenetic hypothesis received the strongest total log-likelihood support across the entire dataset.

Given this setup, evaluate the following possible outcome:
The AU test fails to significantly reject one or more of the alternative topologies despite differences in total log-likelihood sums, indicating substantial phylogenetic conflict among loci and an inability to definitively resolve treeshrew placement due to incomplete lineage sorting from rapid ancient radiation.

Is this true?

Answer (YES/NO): NO